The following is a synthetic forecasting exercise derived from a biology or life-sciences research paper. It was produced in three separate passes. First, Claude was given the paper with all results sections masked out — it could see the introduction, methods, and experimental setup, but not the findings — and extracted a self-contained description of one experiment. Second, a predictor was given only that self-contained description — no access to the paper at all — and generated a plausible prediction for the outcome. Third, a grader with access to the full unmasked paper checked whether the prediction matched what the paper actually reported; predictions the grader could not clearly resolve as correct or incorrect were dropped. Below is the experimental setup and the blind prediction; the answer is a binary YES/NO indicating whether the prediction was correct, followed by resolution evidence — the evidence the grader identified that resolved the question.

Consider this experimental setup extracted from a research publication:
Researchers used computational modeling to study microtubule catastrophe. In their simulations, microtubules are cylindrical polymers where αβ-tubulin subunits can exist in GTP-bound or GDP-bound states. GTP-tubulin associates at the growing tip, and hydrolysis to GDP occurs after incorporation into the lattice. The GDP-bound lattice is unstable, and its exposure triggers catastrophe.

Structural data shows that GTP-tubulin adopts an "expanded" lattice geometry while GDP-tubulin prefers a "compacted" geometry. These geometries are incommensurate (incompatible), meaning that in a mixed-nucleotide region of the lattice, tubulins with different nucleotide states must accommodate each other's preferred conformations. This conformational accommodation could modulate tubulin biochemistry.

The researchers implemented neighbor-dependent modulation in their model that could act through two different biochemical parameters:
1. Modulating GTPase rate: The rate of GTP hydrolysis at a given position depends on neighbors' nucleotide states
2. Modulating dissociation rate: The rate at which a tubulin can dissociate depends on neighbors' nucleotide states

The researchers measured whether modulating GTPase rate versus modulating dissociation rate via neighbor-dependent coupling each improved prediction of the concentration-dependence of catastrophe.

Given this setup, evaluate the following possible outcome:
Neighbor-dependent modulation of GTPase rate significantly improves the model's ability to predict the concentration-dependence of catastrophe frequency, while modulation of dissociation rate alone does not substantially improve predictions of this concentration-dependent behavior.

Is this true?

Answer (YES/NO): YES